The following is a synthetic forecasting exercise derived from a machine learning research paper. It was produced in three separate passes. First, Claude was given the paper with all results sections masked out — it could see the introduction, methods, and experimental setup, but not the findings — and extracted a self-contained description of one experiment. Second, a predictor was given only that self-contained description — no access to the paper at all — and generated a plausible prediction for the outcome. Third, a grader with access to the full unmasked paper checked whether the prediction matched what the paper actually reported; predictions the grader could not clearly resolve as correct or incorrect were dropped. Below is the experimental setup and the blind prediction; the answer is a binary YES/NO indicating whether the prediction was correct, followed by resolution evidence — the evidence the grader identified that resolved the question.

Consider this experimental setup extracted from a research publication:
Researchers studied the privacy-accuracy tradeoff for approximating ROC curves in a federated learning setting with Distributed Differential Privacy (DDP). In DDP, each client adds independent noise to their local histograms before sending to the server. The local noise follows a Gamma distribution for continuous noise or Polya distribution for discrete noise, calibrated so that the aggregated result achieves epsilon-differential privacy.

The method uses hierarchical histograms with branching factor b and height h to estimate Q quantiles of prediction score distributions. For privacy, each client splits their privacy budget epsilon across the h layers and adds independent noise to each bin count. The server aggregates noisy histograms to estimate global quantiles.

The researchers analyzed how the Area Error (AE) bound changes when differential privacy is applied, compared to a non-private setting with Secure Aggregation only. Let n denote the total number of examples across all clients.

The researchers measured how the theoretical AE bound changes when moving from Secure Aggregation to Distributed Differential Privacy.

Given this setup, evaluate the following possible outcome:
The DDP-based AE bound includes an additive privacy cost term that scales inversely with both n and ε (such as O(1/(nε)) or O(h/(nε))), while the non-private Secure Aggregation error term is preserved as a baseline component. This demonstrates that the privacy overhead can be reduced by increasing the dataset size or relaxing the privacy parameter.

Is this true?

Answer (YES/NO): YES